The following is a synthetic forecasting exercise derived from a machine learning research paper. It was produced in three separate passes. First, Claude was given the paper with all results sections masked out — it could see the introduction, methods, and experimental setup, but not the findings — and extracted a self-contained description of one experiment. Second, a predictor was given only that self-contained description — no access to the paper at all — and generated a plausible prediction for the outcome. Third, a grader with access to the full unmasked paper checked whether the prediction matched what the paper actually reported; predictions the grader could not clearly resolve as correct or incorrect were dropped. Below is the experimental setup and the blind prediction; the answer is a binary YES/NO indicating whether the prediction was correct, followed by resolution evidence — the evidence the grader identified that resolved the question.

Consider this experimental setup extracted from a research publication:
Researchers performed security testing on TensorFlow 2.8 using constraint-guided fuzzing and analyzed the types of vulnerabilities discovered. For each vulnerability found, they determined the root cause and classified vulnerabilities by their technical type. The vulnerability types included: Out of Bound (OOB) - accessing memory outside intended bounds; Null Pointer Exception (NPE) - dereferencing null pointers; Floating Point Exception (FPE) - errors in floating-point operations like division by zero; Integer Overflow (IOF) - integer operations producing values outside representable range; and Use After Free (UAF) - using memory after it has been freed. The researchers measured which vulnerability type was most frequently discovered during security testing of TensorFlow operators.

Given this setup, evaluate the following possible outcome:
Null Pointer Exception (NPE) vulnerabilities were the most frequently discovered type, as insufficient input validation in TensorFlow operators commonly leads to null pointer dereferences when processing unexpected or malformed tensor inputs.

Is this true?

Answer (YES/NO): NO